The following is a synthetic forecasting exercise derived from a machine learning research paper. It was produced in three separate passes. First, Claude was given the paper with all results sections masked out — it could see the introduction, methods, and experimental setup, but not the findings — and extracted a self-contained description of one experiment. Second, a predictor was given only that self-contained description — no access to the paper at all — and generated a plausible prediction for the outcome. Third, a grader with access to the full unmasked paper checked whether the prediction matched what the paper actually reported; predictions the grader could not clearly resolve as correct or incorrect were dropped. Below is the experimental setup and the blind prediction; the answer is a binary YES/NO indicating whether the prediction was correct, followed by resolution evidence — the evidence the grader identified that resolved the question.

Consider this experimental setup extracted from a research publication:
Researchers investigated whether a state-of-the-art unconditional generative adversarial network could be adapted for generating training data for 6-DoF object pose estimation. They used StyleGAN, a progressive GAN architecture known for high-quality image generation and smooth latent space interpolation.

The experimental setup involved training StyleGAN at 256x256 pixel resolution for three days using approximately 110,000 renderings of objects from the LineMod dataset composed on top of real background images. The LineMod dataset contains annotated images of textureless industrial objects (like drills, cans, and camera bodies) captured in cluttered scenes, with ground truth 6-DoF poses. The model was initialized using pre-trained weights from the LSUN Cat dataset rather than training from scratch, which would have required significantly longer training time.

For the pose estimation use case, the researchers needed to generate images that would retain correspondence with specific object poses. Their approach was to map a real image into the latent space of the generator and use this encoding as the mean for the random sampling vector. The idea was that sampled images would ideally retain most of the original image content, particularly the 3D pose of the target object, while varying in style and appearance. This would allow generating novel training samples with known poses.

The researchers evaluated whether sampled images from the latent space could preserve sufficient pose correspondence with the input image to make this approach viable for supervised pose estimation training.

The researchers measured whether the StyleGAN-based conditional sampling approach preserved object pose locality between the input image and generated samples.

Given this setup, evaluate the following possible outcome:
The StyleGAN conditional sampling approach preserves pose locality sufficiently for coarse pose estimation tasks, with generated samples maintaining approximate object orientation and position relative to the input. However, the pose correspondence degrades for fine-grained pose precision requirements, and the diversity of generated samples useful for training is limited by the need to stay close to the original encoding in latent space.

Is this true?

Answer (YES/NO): NO